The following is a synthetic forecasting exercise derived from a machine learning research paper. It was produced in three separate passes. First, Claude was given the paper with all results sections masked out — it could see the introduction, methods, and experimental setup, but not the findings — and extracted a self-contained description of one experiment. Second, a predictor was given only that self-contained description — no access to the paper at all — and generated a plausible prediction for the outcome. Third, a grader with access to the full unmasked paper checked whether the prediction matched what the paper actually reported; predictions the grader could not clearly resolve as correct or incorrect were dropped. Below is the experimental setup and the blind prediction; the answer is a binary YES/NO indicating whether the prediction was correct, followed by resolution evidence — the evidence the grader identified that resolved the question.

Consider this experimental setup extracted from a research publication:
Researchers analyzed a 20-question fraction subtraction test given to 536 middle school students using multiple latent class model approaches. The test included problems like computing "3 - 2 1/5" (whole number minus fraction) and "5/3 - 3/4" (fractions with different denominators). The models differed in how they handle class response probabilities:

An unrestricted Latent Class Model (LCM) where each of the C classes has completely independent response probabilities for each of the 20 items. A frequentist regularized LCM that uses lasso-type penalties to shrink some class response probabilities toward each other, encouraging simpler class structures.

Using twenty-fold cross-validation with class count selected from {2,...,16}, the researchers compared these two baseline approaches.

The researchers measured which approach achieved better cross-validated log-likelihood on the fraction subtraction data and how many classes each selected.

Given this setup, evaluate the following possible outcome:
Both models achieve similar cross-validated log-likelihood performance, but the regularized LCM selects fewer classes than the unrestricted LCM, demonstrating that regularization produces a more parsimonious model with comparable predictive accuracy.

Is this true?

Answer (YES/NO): NO